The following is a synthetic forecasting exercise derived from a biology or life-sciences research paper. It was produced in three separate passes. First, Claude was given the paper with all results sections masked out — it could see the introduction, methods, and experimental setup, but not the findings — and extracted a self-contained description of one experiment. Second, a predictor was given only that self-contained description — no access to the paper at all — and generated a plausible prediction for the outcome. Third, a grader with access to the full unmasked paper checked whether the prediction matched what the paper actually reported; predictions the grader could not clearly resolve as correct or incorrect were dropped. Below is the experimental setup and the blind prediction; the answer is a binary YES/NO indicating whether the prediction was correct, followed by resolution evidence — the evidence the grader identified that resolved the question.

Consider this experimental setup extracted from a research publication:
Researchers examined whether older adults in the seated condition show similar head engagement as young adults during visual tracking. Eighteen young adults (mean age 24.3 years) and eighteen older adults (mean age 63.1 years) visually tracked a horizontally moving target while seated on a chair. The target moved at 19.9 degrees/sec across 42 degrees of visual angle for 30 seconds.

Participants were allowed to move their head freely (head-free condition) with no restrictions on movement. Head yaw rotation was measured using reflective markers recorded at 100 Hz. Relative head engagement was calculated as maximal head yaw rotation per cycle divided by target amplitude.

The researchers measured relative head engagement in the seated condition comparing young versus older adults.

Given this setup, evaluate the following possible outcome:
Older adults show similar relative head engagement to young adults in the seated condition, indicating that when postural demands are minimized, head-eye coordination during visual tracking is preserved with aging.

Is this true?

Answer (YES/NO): YES